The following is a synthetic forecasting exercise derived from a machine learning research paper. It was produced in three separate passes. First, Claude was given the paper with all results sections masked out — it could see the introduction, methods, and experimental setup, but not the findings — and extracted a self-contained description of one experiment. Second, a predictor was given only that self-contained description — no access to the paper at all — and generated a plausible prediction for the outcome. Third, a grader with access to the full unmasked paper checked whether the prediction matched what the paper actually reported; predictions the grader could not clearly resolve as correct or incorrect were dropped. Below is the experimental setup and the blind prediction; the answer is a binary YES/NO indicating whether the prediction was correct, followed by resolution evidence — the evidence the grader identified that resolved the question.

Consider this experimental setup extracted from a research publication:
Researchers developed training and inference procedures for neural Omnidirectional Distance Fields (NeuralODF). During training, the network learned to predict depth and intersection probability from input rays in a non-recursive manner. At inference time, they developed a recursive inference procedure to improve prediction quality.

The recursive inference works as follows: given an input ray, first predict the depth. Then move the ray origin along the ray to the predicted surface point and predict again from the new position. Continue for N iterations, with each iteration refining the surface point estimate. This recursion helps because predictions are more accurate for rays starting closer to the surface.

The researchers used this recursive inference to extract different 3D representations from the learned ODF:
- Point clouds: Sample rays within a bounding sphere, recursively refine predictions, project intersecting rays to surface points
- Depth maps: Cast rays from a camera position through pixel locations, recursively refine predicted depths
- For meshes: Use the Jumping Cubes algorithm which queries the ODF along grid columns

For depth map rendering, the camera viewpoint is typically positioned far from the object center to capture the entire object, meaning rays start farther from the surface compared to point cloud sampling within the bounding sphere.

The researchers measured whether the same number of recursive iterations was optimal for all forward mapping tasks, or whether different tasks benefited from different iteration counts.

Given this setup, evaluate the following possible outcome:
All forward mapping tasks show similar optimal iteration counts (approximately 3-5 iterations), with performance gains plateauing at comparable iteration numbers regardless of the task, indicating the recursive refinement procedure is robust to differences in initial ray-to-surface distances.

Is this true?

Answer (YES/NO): NO